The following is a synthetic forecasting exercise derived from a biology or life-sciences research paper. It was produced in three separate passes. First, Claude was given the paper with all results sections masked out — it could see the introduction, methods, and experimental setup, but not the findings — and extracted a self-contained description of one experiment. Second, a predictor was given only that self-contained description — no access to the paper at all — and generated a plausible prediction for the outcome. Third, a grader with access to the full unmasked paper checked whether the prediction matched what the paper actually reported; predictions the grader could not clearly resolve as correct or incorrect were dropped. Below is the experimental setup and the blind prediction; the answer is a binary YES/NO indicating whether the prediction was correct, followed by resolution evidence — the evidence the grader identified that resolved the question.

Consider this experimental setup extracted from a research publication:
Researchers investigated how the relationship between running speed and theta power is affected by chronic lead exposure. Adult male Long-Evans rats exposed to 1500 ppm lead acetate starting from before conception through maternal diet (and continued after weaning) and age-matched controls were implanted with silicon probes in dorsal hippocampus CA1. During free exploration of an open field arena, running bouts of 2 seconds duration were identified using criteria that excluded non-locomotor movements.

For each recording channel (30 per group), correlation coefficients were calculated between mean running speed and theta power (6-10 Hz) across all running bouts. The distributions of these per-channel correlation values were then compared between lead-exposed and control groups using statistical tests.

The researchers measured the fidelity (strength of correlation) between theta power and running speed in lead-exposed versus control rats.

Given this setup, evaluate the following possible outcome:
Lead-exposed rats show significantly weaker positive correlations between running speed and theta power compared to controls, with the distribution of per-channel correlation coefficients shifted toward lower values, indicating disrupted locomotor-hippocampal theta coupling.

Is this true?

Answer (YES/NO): NO